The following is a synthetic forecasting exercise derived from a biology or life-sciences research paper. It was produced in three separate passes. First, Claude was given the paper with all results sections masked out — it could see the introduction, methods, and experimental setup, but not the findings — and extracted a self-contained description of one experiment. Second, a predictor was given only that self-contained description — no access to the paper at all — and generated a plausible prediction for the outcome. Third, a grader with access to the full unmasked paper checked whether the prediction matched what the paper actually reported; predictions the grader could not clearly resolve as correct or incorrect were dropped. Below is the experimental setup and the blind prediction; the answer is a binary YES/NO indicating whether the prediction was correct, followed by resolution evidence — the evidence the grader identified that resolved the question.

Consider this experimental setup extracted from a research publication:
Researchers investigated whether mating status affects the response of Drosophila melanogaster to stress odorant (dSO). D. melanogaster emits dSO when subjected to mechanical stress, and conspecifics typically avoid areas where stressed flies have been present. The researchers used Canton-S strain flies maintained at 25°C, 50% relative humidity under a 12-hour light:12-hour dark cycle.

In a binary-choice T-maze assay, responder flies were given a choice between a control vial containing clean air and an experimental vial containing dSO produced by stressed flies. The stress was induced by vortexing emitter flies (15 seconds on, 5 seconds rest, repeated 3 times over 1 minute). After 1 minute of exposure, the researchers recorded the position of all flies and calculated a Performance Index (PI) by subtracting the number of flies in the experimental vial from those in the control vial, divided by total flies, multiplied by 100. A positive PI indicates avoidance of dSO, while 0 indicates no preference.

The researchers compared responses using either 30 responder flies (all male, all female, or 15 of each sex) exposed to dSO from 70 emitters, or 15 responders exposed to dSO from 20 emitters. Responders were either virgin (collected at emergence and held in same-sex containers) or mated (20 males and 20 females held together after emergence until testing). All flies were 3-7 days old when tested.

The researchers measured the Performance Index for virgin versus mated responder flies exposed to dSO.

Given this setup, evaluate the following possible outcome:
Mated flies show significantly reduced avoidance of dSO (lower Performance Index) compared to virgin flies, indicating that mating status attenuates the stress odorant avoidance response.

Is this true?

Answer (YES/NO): NO